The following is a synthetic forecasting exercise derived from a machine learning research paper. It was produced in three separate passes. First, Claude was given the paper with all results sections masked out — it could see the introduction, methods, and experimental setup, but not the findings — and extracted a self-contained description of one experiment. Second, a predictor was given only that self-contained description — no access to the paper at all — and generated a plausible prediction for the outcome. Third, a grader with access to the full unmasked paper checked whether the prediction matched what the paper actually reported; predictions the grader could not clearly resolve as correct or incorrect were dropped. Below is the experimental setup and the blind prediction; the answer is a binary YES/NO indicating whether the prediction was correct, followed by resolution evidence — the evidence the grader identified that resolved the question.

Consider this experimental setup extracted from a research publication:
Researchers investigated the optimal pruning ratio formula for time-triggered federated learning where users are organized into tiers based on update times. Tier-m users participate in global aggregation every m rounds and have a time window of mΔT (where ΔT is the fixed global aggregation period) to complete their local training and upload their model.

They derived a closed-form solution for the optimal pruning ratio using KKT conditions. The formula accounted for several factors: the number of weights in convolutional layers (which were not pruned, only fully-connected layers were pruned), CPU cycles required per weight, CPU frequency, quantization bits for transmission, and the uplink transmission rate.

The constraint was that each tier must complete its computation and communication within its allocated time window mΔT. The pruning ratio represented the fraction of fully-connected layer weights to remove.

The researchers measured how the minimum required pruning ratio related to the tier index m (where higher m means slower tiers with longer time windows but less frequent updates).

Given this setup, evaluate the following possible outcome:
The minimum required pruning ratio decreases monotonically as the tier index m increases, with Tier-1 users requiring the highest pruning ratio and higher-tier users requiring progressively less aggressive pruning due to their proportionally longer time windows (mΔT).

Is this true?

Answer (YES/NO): YES